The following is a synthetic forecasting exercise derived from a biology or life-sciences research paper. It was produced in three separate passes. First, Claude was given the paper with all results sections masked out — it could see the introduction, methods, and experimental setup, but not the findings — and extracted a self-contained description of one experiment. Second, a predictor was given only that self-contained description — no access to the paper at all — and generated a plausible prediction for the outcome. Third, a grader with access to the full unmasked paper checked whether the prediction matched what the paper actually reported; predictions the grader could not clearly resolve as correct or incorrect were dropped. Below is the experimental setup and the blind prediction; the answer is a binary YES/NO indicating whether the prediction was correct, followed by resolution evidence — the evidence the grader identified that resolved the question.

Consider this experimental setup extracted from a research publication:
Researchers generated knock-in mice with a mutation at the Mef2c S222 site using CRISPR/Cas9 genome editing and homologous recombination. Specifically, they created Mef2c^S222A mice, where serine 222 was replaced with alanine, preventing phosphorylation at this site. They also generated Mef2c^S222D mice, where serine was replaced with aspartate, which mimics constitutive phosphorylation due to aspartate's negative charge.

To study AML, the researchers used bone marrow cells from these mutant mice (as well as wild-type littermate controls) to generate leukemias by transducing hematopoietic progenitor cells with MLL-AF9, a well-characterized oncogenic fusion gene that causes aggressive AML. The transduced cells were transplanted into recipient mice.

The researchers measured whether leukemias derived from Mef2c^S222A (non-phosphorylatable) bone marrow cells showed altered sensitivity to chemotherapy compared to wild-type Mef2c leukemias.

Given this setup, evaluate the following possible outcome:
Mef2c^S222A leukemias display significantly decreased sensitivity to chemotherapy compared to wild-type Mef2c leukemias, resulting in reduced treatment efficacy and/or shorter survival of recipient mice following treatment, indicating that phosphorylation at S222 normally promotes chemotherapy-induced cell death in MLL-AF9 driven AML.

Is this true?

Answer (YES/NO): NO